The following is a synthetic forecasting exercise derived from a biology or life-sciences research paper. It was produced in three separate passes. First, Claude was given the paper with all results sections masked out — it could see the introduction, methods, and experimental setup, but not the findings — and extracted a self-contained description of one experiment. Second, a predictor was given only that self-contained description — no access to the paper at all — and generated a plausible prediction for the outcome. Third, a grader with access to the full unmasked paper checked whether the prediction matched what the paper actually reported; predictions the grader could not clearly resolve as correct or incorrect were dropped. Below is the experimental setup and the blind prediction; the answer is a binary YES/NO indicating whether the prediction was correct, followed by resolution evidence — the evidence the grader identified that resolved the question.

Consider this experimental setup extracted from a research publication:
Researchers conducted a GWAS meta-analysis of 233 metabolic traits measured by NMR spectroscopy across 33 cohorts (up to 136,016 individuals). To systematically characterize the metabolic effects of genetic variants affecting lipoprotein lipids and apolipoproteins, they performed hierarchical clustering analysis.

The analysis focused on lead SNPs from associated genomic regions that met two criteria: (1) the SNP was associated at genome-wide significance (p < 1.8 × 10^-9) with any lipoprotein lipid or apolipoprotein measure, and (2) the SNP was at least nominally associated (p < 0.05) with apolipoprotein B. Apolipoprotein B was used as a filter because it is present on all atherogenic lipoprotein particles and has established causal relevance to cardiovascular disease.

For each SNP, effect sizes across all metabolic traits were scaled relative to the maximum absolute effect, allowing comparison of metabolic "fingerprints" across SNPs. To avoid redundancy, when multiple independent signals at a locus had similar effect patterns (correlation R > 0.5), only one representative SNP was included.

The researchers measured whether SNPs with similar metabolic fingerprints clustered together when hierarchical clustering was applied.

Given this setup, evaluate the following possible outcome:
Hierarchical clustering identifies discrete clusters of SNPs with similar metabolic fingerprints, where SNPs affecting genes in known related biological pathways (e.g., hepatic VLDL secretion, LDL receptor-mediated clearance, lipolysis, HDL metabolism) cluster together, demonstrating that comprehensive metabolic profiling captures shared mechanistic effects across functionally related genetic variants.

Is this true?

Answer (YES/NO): YES